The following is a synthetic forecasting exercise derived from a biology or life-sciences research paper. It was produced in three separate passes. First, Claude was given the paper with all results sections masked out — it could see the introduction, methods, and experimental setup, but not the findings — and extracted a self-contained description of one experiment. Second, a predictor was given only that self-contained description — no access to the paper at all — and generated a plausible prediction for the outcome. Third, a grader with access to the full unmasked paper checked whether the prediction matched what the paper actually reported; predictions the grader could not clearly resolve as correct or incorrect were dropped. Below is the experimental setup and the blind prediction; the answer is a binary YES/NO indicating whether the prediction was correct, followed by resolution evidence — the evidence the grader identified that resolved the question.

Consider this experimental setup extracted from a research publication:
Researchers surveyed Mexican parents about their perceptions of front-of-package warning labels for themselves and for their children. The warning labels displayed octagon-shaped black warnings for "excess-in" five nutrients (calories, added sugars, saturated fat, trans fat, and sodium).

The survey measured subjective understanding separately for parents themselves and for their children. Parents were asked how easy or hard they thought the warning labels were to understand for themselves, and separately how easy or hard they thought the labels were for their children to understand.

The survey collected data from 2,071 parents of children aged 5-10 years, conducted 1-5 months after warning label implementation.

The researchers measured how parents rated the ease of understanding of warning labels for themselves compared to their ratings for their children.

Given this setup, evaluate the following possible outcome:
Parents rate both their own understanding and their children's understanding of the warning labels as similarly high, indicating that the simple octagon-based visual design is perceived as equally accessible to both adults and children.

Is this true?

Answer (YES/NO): NO